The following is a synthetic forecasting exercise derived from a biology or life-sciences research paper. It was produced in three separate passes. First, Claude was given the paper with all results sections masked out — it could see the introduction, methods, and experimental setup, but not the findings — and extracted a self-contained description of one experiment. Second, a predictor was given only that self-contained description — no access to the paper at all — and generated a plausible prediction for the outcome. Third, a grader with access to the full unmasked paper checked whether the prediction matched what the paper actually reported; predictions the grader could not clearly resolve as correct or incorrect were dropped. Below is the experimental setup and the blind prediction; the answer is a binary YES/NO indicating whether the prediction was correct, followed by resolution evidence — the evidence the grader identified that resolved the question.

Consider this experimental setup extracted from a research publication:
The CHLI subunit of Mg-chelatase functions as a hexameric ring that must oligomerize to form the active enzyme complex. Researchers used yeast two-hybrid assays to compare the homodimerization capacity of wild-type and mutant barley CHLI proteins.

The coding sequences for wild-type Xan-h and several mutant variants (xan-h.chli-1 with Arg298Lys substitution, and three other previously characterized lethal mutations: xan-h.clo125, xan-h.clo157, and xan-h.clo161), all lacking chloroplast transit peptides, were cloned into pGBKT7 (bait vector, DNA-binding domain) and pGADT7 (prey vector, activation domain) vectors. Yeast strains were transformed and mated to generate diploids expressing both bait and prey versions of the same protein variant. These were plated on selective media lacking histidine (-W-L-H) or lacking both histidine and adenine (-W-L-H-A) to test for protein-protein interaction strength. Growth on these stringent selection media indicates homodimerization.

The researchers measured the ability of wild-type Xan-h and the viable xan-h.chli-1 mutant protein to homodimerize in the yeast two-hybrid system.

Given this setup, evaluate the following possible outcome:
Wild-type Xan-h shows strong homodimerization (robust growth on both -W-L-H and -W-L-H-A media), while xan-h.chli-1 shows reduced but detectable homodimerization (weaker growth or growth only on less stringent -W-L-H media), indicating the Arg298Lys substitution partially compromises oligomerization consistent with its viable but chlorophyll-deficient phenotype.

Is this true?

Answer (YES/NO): NO